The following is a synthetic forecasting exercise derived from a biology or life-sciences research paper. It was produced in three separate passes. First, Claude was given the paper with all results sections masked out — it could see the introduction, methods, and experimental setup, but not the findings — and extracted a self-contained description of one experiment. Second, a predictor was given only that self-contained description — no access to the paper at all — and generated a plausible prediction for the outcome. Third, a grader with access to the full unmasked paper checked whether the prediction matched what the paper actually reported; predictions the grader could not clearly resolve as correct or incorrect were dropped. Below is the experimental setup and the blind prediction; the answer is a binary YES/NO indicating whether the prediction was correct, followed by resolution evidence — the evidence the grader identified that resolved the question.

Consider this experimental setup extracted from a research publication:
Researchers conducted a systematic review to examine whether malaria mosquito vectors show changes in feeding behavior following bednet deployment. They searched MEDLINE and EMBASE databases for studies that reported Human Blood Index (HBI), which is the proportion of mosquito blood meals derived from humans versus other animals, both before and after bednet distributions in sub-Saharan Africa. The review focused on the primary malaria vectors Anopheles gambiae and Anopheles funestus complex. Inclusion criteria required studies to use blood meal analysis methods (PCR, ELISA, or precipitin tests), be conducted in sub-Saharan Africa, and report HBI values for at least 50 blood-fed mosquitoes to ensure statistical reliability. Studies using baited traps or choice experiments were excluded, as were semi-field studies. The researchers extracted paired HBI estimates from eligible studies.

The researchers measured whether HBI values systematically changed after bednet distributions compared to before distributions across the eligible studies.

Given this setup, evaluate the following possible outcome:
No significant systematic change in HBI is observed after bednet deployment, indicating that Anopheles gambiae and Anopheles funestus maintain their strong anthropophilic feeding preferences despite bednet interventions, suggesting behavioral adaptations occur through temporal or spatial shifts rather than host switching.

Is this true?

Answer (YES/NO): NO